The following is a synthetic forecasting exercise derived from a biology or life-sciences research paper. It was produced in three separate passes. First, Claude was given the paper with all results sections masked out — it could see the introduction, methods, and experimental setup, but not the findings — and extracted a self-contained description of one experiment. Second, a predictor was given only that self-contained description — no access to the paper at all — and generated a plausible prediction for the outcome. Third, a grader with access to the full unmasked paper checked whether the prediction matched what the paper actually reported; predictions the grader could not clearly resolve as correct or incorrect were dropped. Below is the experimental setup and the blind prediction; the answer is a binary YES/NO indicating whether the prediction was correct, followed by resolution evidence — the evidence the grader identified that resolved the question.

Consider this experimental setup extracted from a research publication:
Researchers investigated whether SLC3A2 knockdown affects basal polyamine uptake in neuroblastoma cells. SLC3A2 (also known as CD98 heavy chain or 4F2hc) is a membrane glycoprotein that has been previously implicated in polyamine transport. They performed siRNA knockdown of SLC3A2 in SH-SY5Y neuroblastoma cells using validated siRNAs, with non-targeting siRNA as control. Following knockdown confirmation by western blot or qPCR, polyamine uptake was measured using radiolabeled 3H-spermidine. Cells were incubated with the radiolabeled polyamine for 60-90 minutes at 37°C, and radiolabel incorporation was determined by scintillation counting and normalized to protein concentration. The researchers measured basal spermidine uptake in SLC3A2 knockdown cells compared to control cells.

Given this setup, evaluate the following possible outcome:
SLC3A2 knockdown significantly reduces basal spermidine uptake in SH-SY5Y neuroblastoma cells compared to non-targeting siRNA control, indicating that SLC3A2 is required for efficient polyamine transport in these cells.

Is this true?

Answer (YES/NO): YES